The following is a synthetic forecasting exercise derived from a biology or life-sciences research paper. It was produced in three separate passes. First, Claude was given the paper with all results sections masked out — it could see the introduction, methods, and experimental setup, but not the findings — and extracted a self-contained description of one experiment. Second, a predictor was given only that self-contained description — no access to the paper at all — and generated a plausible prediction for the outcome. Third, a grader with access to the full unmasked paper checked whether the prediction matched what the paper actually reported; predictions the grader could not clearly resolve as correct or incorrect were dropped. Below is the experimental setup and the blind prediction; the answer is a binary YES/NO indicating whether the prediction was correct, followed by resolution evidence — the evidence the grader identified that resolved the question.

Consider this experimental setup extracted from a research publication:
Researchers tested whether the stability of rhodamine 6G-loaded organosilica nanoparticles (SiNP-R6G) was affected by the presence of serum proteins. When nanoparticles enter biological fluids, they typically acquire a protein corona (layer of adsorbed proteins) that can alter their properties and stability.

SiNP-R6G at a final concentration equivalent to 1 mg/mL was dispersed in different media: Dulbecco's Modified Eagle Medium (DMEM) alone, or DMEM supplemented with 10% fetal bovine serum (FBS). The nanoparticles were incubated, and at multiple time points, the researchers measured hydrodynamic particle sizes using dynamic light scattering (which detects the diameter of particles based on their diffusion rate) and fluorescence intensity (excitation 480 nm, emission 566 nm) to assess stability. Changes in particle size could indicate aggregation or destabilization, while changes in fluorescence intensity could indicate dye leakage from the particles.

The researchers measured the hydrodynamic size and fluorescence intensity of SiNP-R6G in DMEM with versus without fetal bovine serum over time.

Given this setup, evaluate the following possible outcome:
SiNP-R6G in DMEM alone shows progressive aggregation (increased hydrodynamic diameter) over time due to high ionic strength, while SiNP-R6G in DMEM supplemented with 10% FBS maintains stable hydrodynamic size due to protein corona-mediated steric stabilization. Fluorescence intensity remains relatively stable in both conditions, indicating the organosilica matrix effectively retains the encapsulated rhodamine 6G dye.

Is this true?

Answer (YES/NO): NO